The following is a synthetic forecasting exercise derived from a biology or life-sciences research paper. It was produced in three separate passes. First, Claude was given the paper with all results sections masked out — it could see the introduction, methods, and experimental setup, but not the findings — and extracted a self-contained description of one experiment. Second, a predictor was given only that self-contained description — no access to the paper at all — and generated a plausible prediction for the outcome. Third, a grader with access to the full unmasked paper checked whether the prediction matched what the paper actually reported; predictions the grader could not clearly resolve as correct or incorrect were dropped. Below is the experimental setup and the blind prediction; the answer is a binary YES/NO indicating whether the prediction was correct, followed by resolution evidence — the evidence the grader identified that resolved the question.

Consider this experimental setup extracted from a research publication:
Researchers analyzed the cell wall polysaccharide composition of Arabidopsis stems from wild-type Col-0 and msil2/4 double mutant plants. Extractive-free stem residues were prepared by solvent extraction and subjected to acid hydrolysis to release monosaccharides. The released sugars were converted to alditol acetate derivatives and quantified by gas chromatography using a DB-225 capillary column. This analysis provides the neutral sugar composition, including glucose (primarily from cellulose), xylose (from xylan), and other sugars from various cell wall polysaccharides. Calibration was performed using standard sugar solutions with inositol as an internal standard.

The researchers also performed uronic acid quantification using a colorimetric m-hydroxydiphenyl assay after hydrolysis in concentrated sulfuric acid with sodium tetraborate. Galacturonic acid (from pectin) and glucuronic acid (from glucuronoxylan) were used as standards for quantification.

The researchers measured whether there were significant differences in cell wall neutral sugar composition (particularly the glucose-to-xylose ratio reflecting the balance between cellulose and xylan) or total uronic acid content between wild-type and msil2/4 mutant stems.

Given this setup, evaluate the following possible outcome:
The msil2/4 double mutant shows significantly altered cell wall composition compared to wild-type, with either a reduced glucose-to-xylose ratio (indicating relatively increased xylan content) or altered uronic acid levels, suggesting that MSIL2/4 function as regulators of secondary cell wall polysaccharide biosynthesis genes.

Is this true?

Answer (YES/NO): NO